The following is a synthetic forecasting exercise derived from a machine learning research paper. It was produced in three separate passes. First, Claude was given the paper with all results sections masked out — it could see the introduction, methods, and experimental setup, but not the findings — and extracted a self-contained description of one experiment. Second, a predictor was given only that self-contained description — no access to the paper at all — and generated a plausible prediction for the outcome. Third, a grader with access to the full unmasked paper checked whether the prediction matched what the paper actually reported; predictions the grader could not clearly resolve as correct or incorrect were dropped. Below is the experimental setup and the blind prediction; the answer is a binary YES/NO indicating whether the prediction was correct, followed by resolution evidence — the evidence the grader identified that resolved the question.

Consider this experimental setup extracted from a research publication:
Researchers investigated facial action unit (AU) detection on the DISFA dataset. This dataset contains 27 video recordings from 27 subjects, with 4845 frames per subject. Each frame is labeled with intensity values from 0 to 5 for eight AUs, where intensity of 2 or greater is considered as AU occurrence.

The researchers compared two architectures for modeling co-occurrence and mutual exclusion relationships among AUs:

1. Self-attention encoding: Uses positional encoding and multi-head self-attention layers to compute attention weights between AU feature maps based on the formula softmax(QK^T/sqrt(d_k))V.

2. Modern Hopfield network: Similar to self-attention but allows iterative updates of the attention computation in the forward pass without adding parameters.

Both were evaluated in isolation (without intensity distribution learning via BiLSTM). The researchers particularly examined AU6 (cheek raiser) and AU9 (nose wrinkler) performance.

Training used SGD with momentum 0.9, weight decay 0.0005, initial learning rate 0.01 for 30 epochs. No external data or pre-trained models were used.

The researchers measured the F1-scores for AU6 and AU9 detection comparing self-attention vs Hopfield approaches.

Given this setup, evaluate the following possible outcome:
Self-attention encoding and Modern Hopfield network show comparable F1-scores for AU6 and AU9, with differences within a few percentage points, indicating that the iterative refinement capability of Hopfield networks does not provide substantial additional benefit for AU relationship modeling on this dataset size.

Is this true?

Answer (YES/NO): NO